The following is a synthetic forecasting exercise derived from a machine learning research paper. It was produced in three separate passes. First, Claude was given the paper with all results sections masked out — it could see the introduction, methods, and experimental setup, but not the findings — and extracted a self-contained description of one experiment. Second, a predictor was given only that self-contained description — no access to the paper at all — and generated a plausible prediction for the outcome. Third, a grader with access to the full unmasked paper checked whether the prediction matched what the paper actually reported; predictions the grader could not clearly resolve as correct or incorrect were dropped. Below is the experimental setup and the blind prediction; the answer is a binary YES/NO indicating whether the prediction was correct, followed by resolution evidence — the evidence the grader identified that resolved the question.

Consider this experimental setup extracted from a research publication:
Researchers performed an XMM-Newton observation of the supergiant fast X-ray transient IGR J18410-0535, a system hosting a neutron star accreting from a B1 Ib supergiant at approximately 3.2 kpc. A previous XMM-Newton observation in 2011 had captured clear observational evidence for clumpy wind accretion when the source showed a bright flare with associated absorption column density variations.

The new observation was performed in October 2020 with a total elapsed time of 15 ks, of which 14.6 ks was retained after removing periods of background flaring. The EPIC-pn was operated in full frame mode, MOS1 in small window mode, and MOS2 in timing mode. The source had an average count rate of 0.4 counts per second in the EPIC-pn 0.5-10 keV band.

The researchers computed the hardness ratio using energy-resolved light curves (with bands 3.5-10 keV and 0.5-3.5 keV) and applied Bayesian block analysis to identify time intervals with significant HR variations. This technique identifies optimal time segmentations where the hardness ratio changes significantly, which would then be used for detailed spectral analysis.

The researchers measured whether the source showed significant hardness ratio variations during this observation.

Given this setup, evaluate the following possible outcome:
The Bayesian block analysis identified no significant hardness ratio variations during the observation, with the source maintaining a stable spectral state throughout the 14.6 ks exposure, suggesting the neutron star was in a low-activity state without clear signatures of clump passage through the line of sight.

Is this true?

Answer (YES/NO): YES